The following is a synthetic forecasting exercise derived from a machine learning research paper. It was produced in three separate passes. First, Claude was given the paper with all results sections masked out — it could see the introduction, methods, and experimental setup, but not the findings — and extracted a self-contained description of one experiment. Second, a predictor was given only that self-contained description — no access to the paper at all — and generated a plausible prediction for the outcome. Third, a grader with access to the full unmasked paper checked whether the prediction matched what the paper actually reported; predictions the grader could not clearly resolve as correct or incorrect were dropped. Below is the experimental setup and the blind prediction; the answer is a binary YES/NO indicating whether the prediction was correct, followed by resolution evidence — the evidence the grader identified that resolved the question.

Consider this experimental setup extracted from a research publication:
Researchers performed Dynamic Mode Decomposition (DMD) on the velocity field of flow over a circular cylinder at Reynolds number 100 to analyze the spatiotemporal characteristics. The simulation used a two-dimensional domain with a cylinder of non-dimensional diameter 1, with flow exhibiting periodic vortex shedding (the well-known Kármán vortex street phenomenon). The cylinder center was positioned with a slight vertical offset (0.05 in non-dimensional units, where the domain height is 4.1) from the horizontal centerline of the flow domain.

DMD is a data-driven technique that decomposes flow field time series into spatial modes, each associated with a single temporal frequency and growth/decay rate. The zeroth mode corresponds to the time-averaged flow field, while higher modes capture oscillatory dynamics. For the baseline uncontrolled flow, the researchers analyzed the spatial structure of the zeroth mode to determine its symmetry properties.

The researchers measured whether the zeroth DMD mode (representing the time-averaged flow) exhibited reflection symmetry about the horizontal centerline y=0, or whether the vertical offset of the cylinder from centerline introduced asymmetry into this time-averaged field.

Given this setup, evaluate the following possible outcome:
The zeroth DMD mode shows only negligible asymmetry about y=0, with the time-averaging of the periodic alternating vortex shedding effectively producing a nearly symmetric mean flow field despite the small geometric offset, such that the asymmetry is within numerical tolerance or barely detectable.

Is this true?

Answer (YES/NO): NO